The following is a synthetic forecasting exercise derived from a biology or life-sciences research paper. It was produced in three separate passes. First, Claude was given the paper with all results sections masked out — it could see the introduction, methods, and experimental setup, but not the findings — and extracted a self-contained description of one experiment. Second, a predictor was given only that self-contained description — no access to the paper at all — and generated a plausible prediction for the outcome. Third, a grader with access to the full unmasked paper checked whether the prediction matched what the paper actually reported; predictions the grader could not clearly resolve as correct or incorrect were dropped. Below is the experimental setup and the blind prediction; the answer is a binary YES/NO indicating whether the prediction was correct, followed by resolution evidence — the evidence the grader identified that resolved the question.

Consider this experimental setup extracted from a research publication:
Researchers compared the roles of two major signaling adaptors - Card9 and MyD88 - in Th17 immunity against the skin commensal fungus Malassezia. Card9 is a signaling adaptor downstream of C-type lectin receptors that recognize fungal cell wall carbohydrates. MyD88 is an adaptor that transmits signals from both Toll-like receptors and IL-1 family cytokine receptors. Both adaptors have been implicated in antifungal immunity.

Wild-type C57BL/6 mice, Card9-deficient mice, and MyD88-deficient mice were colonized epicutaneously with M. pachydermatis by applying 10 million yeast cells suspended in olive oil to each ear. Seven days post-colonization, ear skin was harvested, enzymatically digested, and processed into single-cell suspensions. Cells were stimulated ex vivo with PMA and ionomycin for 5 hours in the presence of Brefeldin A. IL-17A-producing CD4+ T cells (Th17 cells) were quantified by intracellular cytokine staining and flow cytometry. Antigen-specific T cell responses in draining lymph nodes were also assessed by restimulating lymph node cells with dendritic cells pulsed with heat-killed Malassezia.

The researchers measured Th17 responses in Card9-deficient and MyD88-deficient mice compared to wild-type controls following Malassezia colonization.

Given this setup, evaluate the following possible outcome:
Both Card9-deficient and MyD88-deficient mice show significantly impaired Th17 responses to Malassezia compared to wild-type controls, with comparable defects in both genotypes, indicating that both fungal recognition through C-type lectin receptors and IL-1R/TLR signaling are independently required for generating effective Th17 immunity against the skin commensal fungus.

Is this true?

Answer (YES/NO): NO